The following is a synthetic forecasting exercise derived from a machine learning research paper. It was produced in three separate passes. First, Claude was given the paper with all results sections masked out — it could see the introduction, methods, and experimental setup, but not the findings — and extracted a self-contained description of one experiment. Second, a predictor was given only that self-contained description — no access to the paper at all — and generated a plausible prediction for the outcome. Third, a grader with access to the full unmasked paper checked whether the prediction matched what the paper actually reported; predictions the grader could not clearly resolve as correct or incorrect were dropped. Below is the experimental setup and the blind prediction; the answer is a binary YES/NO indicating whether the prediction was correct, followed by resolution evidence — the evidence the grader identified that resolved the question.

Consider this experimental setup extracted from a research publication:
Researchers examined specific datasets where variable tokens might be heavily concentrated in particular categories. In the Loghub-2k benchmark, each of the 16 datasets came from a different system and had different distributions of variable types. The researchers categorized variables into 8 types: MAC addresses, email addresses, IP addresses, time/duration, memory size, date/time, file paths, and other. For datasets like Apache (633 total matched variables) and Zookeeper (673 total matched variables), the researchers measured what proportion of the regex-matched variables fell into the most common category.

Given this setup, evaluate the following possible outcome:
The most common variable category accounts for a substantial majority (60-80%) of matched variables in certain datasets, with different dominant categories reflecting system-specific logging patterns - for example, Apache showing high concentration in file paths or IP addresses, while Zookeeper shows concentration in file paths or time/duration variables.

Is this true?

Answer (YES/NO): NO